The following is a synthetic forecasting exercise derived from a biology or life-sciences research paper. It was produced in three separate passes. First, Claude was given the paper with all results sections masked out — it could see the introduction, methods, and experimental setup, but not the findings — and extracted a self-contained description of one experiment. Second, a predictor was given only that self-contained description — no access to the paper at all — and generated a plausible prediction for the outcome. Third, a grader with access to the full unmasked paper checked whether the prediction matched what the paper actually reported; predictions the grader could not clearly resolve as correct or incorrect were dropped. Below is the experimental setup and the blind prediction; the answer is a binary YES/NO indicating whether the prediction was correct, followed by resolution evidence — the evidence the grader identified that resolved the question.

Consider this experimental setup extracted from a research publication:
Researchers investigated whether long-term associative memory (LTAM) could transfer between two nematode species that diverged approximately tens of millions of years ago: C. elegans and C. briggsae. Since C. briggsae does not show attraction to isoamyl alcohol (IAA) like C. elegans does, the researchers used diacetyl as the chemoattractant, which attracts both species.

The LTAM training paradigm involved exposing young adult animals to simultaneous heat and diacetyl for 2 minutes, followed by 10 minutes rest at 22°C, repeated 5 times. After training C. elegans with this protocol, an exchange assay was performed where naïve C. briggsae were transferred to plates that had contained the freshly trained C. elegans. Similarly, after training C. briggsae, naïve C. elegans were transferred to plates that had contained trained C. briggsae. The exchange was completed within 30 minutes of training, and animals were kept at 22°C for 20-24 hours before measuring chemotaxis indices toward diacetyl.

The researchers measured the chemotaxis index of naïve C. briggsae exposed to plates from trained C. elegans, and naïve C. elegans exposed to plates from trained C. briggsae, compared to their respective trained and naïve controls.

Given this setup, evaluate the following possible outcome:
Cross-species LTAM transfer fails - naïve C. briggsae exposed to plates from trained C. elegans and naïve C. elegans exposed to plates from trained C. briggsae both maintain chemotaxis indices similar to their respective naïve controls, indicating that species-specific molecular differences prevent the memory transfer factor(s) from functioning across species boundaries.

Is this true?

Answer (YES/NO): NO